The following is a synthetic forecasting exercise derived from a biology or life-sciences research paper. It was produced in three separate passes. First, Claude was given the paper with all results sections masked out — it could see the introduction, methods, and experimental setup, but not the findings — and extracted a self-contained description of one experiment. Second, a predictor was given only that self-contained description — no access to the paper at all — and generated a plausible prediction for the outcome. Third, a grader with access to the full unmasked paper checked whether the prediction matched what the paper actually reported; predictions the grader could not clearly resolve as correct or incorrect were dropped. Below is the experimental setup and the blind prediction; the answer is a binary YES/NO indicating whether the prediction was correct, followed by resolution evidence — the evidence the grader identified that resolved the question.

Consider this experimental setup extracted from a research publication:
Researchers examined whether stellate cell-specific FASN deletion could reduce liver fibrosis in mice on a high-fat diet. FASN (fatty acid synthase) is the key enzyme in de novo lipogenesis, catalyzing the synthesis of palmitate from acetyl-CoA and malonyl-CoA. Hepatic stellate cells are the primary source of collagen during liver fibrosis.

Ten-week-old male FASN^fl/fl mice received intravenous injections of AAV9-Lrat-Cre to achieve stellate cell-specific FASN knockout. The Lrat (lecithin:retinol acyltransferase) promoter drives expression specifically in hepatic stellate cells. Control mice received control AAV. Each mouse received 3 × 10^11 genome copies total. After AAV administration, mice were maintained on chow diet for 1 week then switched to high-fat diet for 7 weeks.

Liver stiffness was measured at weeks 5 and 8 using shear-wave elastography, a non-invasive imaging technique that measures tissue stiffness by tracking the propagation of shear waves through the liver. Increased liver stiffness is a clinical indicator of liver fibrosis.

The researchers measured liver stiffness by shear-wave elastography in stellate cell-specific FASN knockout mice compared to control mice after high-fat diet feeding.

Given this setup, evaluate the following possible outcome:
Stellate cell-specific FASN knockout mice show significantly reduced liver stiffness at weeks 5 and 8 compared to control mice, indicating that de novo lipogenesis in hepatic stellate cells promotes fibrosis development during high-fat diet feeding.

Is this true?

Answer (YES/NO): NO